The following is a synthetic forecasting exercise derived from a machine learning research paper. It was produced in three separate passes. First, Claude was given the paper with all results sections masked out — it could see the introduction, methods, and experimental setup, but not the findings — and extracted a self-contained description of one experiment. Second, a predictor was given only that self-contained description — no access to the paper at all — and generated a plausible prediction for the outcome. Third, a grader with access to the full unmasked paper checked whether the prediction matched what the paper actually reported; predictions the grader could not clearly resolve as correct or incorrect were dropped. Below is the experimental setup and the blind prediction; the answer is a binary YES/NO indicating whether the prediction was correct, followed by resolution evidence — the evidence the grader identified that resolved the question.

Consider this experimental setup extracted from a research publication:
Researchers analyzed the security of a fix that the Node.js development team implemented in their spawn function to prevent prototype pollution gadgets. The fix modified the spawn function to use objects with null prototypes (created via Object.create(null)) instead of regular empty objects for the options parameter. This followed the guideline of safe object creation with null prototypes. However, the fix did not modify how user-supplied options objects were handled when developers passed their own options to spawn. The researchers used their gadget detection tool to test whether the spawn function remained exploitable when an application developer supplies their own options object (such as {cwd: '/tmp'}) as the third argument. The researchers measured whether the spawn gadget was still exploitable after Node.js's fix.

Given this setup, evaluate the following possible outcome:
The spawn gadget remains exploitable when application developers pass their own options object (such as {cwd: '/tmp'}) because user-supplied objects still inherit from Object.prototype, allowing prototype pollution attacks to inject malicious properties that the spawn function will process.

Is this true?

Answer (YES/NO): YES